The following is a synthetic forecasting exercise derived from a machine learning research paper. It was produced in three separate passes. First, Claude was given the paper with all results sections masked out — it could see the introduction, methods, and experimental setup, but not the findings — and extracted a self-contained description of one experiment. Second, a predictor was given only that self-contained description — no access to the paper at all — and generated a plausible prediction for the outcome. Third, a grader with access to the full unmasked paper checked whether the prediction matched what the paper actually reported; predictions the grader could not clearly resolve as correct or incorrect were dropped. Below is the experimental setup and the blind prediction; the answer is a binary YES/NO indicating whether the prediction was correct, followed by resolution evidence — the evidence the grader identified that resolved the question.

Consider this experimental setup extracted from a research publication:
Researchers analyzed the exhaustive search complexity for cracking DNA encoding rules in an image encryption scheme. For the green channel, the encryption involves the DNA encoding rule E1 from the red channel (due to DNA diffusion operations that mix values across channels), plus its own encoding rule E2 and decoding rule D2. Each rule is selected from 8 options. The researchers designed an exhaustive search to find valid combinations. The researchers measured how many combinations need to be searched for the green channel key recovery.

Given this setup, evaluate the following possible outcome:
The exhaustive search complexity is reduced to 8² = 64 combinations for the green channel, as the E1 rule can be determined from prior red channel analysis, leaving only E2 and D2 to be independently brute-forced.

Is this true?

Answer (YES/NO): NO